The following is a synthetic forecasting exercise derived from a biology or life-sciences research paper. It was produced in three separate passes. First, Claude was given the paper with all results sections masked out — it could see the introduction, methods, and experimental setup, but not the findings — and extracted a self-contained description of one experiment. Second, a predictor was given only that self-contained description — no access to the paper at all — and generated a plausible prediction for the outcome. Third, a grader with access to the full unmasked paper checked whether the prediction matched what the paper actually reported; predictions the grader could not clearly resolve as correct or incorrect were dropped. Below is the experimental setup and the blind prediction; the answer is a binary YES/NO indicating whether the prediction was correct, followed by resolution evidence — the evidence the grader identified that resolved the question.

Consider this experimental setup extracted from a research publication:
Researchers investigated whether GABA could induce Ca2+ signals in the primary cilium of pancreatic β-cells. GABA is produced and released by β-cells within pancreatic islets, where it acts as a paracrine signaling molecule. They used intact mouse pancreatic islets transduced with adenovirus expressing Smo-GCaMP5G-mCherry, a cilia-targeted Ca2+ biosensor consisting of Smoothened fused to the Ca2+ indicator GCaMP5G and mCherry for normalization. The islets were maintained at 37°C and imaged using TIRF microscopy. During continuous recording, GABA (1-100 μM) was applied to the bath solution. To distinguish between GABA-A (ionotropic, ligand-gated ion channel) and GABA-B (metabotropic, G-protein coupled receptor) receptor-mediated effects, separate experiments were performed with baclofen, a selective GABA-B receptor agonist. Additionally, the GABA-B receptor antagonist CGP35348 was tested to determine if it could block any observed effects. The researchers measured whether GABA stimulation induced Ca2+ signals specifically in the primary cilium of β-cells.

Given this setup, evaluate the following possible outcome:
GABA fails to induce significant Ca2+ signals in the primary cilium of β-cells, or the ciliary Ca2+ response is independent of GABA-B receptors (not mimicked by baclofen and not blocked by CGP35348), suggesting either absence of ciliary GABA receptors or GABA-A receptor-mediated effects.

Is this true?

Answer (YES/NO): NO